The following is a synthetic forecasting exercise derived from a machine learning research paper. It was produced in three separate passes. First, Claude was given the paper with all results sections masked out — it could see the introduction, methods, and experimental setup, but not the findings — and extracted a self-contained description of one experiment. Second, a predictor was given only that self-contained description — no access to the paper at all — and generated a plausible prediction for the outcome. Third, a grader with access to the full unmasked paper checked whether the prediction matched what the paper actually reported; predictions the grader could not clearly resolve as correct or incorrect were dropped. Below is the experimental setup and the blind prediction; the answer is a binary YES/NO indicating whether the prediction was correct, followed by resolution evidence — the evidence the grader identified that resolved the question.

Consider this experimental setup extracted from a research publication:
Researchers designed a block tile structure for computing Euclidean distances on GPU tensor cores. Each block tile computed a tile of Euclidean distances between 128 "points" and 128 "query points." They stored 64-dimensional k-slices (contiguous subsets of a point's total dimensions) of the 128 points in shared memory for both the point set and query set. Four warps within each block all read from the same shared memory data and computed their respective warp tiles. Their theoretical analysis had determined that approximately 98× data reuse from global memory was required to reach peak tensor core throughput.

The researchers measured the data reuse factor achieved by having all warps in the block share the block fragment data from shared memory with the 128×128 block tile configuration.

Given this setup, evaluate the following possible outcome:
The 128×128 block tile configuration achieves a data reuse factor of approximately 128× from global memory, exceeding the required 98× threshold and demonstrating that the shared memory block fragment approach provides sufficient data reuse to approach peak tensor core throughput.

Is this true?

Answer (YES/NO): YES